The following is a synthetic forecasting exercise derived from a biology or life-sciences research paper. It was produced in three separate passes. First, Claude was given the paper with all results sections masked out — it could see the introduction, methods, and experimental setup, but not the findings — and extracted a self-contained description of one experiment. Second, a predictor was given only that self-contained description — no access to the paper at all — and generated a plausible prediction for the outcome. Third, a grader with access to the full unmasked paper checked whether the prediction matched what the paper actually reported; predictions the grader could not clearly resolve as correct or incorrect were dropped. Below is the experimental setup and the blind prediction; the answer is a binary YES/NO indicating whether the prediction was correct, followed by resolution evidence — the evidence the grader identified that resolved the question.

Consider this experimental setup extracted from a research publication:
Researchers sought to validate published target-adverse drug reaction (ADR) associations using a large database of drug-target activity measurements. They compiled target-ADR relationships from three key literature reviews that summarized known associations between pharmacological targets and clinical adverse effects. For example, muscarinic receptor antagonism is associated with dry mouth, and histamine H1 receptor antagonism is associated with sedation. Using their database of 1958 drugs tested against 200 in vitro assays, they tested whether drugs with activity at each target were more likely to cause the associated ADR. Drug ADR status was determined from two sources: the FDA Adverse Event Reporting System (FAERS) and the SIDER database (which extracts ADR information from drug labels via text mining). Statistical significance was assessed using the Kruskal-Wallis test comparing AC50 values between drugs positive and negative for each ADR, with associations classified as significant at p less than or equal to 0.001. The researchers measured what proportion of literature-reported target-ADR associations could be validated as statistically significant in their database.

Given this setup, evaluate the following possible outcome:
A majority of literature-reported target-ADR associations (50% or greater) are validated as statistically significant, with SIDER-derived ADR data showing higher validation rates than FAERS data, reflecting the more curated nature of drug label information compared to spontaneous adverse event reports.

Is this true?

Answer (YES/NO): NO